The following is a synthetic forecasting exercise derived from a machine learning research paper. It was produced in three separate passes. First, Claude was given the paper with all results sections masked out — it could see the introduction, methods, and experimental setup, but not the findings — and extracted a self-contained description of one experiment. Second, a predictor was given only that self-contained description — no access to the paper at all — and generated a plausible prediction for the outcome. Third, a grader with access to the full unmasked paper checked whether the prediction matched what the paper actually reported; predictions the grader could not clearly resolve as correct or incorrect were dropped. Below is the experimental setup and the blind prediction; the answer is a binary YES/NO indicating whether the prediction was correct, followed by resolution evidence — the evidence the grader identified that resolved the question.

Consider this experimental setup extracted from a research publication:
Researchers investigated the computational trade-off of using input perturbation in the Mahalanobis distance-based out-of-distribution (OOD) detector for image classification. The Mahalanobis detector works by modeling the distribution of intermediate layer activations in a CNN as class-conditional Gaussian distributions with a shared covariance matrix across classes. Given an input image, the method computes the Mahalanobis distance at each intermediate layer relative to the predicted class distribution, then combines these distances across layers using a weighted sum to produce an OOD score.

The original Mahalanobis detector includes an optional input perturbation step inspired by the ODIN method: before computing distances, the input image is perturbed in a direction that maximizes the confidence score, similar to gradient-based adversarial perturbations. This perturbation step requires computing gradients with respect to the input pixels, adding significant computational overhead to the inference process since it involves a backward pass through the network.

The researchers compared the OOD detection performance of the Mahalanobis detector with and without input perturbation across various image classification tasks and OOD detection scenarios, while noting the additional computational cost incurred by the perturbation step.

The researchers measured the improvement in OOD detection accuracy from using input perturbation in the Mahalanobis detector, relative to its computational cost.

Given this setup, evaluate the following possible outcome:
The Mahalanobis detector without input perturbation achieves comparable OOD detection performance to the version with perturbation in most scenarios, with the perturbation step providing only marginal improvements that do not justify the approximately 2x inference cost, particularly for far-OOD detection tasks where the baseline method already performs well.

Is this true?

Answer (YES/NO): YES